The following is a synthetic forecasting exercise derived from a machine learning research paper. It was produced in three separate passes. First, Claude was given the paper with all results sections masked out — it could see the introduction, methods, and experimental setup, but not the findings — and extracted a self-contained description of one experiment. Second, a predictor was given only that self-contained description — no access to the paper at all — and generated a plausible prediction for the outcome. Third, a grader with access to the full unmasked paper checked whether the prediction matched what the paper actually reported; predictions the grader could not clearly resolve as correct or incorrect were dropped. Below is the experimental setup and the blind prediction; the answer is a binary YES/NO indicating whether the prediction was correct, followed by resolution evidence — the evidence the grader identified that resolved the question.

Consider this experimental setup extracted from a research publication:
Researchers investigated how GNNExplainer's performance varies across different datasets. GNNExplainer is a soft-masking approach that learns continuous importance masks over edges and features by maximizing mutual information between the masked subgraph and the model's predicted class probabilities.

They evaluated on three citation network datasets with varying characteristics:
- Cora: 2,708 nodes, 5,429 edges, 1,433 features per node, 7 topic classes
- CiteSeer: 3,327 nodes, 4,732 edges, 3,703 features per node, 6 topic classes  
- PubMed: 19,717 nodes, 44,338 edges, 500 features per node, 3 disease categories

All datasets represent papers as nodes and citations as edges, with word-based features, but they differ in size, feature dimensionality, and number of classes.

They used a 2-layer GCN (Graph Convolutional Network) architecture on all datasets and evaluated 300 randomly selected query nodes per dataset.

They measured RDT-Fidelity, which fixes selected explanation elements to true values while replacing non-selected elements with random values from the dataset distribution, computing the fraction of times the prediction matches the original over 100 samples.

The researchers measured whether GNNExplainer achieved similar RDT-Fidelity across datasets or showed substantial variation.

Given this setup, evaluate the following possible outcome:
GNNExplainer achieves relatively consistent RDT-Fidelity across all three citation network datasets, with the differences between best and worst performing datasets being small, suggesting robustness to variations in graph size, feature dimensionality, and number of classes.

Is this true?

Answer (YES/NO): YES